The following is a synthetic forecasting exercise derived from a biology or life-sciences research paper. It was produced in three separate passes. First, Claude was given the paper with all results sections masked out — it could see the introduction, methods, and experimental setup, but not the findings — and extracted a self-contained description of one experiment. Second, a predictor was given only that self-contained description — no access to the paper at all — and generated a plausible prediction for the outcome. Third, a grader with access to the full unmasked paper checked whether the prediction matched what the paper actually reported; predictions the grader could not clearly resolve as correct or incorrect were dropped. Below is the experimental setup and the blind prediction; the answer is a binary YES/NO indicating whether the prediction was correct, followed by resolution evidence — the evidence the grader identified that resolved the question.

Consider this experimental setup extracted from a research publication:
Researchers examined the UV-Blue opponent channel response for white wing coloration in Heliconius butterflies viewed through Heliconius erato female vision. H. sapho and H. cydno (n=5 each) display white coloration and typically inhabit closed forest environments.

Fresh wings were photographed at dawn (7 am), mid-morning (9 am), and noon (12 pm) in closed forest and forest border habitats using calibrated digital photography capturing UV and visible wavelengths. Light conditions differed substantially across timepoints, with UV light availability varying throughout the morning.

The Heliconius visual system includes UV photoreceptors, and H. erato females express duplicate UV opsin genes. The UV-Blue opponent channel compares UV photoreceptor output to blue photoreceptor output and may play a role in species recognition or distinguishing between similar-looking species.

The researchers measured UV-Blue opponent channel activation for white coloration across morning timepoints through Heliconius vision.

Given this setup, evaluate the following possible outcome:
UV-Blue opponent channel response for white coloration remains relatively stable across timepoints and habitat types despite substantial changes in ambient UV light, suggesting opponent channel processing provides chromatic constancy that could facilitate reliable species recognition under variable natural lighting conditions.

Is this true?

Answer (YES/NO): NO